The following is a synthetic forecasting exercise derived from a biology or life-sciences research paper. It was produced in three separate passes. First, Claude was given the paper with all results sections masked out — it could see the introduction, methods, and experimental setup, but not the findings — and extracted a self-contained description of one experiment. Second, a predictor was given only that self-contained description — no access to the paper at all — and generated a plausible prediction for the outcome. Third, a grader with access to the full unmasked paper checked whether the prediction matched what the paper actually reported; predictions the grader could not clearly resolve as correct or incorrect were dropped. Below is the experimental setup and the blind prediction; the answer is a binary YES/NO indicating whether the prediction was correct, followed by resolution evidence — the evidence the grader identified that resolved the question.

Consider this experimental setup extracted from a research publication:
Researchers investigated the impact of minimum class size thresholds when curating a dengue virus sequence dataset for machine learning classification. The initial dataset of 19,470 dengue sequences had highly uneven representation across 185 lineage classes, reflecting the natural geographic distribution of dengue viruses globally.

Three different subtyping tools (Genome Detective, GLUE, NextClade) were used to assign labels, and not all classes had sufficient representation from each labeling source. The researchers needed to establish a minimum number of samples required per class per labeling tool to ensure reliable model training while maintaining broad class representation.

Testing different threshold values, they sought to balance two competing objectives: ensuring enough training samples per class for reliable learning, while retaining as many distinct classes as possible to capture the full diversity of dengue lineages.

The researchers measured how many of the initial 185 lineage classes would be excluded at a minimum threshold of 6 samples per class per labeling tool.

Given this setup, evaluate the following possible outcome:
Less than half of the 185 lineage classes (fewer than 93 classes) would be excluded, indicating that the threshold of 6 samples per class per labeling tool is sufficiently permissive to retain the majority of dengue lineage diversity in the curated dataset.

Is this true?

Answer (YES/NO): YES